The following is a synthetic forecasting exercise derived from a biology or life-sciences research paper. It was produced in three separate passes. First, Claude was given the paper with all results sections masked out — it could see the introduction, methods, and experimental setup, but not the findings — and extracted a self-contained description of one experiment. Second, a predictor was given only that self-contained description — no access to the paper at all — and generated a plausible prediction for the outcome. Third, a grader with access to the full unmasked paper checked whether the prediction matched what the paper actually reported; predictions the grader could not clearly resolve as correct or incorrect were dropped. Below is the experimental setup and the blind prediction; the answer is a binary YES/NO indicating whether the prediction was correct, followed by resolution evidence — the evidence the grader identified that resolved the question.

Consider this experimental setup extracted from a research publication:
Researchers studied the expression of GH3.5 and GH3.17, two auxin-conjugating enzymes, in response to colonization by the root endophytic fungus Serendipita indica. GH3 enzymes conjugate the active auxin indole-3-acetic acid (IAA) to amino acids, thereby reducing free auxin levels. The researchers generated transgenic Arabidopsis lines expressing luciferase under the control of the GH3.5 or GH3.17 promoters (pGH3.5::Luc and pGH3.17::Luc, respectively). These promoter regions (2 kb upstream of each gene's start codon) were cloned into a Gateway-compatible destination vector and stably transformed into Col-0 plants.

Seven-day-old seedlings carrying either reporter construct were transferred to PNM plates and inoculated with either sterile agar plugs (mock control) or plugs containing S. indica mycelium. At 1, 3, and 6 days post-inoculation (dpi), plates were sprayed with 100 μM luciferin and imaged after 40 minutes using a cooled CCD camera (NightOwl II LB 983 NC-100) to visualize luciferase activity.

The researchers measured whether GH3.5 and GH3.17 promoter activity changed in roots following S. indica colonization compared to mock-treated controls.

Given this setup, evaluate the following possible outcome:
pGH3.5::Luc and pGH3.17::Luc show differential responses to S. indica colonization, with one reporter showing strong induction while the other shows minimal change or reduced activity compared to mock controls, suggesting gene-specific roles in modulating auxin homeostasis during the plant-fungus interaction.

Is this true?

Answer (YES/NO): NO